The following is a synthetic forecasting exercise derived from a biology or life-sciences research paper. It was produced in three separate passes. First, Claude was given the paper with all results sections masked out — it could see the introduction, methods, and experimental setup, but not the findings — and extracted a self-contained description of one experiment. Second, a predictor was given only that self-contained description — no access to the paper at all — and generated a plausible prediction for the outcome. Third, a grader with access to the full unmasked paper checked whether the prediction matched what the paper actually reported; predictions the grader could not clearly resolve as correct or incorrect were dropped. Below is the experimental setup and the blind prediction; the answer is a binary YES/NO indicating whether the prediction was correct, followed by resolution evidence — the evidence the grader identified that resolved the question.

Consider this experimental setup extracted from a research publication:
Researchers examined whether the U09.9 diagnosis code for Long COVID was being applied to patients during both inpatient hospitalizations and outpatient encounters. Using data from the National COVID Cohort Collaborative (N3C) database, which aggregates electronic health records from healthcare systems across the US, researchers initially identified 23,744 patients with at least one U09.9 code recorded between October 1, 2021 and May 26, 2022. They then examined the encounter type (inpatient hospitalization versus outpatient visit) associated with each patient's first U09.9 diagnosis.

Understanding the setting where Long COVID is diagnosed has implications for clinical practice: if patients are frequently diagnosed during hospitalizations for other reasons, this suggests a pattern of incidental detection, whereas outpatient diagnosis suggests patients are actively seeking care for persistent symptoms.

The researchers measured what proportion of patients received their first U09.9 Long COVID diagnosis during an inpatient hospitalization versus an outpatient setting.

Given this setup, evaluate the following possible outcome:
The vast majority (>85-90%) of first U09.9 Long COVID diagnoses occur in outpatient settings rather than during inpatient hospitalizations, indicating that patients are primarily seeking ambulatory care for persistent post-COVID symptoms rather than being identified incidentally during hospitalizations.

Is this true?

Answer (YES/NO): YES